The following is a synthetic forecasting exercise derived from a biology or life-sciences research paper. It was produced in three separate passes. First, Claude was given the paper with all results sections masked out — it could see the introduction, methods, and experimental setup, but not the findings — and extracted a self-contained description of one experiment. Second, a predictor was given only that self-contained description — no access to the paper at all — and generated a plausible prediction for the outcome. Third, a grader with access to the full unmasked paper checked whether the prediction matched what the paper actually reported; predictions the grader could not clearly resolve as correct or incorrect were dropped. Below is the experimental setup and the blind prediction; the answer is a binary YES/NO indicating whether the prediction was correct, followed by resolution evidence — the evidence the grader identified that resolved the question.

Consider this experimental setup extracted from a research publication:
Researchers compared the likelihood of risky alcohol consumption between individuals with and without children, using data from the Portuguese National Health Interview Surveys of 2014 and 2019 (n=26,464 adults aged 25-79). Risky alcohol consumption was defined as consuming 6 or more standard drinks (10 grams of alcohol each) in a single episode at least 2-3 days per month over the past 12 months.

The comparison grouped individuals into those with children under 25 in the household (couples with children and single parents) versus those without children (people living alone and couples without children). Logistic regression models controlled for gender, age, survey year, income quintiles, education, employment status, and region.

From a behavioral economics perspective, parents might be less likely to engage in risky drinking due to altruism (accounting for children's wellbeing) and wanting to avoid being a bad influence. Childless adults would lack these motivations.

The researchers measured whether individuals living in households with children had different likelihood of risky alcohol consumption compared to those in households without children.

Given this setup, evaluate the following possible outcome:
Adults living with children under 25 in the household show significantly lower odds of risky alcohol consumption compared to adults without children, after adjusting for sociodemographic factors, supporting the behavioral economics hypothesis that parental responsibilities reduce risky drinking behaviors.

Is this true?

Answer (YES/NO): NO